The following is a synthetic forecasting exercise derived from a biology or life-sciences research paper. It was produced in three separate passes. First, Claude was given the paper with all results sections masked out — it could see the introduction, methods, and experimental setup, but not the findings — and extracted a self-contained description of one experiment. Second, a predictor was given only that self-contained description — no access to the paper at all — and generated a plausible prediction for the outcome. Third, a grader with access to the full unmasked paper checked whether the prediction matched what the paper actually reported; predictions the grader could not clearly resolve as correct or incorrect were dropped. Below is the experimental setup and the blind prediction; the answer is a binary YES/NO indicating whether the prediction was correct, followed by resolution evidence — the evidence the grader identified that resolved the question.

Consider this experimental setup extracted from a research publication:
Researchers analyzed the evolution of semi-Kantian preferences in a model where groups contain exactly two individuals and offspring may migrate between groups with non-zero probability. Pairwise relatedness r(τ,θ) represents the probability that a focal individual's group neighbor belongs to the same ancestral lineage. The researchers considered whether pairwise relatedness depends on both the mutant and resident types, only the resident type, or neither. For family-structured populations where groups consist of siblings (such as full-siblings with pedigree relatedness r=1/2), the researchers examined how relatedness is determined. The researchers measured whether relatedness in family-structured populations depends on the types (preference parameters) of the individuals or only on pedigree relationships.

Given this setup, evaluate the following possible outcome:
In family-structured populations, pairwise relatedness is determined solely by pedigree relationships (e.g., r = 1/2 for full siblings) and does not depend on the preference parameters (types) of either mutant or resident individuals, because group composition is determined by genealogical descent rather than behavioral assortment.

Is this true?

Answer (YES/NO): YES